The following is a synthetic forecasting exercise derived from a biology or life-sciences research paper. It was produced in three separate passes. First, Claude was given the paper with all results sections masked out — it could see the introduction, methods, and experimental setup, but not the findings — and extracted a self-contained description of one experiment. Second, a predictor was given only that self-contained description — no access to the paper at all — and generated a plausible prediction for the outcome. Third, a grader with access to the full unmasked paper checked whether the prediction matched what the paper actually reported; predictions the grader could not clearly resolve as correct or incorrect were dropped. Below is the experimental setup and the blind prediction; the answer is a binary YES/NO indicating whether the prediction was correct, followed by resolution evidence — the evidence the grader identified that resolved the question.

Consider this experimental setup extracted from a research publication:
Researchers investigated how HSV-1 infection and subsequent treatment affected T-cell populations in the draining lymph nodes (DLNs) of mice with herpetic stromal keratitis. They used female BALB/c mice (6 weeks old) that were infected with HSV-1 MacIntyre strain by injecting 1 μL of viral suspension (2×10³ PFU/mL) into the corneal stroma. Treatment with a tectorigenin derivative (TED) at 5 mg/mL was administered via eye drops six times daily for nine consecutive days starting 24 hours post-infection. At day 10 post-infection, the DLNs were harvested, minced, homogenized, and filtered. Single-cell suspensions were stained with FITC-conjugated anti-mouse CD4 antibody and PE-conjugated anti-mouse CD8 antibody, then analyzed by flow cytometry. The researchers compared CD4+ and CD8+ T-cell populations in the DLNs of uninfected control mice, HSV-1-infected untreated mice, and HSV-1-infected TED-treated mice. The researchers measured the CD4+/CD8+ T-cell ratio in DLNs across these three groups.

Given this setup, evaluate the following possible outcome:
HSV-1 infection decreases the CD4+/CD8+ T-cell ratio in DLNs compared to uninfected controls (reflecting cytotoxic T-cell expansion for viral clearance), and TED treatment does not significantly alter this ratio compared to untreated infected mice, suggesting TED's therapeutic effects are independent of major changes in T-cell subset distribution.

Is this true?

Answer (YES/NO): NO